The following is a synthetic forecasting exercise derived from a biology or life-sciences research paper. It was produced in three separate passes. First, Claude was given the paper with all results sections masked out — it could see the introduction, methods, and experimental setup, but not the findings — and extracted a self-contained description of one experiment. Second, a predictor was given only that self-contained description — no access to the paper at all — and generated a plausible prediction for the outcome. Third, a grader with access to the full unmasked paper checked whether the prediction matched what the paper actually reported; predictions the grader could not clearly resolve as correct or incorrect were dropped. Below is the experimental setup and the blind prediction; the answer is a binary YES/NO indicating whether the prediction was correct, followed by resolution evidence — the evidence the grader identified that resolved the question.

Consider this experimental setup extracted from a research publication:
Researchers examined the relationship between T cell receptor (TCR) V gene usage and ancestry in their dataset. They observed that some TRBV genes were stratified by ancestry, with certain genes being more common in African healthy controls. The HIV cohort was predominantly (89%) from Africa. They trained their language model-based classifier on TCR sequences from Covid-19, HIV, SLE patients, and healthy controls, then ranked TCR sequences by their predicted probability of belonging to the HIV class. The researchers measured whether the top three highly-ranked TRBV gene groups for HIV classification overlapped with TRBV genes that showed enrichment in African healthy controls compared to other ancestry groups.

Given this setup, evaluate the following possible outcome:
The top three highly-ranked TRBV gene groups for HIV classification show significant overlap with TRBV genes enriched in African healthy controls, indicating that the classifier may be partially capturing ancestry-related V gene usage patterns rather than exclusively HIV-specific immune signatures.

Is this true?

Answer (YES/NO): YES